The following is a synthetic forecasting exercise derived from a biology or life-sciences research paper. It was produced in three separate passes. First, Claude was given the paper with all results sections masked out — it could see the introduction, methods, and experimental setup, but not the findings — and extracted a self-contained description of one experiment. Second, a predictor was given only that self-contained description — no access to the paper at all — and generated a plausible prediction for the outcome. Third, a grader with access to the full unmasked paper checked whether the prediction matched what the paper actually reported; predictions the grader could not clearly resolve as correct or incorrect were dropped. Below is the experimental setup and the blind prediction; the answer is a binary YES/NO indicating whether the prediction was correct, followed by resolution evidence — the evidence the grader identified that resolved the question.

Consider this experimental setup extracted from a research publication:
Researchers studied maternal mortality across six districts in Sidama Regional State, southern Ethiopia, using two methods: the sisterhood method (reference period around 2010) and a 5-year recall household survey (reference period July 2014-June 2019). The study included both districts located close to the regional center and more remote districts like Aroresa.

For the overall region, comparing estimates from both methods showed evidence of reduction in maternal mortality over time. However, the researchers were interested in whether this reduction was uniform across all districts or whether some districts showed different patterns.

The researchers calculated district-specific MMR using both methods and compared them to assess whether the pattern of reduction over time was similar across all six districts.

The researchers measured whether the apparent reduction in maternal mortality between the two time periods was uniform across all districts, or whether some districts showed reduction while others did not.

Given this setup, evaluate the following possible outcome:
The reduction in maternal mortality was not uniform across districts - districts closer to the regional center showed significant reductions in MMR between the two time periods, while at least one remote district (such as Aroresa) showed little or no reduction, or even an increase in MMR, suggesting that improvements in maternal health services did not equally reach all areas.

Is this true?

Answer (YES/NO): YES